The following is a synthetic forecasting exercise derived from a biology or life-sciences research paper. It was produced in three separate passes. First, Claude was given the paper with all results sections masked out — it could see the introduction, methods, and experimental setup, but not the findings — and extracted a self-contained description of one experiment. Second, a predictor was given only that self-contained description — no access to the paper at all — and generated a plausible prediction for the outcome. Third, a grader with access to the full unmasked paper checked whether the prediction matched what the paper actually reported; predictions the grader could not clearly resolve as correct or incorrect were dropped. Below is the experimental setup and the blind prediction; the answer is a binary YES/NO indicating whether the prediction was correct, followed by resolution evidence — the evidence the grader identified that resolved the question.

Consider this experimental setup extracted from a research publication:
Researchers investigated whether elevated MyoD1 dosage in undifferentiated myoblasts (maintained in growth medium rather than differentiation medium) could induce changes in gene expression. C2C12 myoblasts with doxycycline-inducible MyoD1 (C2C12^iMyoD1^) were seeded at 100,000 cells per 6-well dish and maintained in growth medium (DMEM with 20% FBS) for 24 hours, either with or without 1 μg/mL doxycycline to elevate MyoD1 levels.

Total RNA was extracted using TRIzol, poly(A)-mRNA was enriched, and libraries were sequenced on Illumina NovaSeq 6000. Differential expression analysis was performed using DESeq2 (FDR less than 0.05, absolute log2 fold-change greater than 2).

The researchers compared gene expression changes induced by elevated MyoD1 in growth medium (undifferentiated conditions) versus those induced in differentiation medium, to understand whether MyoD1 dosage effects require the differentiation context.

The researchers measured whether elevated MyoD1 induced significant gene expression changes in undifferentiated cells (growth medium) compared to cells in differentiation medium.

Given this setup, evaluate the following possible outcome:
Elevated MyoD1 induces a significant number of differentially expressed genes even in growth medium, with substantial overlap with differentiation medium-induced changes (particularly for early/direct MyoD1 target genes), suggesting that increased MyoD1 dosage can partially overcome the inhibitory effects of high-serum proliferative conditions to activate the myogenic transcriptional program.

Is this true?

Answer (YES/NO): NO